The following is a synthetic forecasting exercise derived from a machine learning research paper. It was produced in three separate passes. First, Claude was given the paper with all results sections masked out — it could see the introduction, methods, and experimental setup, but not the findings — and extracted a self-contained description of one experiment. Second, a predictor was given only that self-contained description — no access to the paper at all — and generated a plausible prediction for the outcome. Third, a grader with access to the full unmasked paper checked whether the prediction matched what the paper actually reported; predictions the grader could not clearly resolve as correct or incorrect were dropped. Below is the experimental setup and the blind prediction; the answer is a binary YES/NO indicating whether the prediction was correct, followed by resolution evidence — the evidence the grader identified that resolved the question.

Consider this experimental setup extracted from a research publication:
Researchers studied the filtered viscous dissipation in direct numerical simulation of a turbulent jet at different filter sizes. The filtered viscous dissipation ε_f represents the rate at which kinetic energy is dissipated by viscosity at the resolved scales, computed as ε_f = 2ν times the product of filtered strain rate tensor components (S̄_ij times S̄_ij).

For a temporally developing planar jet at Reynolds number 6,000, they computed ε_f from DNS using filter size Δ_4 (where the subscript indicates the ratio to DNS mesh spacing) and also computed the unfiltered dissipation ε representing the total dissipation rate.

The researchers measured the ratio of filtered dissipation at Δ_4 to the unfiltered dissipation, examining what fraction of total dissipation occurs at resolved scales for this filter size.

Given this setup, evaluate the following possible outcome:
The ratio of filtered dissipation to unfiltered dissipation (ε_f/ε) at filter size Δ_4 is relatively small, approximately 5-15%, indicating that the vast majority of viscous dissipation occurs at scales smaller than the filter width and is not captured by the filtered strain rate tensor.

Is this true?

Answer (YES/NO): NO